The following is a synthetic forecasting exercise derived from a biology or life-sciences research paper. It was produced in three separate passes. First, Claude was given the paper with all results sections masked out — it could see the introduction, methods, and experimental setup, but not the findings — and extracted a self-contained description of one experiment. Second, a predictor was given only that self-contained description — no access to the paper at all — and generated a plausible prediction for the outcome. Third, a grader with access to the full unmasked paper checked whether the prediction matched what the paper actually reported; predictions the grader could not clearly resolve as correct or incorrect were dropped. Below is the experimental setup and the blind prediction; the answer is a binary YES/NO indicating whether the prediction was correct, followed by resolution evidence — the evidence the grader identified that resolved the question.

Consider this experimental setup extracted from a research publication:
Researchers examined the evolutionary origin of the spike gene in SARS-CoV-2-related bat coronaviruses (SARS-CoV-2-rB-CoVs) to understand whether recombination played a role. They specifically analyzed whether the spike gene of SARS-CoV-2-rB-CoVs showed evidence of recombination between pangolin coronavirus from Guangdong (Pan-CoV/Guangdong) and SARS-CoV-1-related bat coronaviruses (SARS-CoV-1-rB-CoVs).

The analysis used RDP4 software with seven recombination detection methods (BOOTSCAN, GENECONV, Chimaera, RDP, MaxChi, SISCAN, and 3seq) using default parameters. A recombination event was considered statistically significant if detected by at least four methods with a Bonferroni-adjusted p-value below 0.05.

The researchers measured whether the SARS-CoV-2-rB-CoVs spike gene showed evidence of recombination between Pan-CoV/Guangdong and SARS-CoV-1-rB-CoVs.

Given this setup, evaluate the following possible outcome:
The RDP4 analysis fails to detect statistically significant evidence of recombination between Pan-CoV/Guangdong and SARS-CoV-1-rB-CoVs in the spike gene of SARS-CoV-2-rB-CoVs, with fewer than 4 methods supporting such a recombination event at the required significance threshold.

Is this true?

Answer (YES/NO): NO